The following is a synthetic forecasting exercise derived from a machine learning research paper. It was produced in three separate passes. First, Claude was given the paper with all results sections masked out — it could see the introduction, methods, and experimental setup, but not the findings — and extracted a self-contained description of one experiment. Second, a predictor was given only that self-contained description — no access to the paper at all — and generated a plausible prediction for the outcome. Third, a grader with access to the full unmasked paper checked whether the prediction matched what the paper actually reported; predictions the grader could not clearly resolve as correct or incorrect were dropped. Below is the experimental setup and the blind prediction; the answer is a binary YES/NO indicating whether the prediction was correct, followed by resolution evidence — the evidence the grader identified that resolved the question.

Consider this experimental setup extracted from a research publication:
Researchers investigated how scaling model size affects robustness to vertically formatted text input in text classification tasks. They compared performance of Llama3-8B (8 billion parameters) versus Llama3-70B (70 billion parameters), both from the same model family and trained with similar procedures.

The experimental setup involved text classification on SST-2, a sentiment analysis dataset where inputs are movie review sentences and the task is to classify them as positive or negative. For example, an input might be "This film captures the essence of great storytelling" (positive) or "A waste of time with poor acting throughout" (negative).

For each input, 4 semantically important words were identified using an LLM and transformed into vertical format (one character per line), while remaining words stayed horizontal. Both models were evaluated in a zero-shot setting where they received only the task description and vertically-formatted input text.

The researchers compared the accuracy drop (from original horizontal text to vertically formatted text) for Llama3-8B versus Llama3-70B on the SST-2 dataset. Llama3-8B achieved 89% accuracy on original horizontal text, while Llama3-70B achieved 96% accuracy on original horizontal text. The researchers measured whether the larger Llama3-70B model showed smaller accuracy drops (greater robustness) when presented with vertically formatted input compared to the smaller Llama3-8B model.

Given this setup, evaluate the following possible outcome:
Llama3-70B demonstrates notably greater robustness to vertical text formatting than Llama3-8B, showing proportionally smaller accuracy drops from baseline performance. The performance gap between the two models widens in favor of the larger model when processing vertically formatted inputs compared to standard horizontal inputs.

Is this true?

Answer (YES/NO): NO